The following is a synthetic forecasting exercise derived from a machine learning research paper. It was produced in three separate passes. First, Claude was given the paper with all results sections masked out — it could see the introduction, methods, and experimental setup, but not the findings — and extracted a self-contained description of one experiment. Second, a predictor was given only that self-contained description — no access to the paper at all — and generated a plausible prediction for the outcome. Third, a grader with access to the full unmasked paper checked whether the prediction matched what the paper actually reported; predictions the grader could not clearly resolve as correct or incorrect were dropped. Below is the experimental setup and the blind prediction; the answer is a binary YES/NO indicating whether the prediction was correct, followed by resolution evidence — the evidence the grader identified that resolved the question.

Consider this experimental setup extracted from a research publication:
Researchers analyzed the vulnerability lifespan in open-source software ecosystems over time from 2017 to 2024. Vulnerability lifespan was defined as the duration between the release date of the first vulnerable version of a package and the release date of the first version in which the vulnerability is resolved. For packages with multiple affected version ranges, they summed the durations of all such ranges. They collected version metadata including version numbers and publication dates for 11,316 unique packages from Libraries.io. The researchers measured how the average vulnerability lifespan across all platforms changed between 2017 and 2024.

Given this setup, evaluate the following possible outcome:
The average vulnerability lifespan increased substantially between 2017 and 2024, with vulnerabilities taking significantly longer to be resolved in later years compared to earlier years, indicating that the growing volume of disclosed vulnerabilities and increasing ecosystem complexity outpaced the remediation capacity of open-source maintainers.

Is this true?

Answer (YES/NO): YES